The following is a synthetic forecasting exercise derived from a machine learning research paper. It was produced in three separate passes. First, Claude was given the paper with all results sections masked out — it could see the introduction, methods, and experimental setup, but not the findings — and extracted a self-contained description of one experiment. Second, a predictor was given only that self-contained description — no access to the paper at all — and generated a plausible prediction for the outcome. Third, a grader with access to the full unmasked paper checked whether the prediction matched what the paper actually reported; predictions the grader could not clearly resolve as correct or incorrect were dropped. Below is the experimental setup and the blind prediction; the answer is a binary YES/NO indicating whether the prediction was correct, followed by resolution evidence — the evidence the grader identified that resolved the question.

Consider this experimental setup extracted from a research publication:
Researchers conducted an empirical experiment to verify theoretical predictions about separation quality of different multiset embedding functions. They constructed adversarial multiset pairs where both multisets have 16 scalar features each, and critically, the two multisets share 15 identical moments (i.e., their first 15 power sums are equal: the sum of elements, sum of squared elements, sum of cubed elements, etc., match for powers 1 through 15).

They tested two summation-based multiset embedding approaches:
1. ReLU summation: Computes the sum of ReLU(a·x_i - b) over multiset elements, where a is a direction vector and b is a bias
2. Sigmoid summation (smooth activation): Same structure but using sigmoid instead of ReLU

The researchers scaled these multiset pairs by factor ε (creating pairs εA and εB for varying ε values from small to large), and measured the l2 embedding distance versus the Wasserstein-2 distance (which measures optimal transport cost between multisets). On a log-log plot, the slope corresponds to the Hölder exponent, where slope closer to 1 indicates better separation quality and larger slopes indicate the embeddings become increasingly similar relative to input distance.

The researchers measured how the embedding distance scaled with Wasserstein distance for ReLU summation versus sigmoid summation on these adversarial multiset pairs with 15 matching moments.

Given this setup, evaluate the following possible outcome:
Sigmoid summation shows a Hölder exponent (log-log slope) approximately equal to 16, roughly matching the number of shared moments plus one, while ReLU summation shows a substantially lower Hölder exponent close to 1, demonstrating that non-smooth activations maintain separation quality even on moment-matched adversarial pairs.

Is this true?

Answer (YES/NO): NO